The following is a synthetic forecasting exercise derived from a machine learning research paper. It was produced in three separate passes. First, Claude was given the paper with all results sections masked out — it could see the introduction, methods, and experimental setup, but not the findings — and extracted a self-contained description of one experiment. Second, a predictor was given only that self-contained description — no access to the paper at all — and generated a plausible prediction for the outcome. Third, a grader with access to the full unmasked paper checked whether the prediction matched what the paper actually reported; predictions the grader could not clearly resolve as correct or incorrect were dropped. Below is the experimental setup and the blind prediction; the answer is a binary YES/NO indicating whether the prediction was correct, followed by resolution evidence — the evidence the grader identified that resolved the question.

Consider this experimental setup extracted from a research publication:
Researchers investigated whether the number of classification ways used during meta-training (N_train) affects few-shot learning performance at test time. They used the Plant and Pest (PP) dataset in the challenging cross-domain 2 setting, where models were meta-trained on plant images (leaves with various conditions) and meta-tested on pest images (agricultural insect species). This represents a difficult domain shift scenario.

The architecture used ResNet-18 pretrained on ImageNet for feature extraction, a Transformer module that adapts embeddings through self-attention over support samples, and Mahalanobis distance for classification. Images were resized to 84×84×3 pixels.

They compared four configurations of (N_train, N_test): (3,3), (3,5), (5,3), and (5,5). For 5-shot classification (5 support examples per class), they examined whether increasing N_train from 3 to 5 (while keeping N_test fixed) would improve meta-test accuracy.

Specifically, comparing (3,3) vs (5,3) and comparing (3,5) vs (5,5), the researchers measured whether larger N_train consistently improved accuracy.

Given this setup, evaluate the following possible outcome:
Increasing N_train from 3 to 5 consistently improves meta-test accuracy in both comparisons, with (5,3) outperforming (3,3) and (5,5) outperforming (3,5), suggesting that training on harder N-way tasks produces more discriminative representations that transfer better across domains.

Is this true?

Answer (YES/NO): NO